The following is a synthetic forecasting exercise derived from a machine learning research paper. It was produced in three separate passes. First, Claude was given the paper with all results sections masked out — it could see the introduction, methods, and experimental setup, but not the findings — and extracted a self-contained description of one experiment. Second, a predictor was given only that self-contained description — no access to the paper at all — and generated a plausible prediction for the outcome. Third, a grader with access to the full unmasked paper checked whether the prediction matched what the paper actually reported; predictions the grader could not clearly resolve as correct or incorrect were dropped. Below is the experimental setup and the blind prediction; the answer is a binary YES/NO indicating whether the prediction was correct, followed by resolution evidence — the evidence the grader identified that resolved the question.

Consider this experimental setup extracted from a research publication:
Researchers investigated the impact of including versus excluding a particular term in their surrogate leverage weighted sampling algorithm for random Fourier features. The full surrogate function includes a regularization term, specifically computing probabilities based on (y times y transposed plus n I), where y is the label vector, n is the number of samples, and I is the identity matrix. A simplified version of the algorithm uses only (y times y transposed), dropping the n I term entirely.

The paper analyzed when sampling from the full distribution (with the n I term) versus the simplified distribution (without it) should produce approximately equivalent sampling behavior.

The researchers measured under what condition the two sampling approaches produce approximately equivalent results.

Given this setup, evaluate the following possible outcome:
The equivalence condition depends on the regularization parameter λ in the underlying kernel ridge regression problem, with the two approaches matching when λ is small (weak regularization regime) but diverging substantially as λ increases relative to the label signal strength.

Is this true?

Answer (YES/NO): NO